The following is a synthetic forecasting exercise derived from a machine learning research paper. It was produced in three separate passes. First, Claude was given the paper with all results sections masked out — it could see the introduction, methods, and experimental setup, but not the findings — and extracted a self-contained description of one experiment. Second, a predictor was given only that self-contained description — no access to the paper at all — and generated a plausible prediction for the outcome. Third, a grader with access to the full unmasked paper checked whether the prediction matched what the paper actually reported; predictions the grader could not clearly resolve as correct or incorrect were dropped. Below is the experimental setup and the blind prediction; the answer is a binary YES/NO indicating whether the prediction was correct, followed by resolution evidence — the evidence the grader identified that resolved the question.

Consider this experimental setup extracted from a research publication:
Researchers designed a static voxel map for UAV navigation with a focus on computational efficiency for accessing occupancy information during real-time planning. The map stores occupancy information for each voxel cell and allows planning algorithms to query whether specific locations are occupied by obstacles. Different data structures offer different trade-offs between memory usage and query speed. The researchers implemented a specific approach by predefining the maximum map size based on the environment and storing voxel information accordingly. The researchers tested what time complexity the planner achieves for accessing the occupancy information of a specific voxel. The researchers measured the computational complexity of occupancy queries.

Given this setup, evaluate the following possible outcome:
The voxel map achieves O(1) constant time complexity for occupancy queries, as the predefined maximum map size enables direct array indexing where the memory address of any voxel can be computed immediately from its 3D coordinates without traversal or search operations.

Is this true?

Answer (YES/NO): YES